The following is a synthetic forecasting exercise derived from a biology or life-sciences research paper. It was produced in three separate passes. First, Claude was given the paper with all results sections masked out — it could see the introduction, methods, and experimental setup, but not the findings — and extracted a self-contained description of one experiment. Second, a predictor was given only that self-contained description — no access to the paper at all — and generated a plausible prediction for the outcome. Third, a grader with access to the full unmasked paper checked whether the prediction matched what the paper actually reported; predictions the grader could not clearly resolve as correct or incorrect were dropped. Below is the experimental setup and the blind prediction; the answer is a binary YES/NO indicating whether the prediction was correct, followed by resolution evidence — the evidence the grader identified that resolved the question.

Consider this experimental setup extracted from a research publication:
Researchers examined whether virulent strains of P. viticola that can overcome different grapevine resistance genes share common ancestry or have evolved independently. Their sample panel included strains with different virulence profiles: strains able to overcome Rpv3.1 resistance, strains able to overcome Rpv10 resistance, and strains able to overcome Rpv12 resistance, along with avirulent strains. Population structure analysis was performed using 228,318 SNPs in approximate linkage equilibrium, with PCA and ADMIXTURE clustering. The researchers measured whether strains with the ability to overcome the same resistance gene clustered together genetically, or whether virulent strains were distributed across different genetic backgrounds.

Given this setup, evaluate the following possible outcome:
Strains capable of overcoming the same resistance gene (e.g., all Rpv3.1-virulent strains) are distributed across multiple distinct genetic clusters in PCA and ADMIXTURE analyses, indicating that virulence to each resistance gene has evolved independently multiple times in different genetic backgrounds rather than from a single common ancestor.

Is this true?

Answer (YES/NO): NO